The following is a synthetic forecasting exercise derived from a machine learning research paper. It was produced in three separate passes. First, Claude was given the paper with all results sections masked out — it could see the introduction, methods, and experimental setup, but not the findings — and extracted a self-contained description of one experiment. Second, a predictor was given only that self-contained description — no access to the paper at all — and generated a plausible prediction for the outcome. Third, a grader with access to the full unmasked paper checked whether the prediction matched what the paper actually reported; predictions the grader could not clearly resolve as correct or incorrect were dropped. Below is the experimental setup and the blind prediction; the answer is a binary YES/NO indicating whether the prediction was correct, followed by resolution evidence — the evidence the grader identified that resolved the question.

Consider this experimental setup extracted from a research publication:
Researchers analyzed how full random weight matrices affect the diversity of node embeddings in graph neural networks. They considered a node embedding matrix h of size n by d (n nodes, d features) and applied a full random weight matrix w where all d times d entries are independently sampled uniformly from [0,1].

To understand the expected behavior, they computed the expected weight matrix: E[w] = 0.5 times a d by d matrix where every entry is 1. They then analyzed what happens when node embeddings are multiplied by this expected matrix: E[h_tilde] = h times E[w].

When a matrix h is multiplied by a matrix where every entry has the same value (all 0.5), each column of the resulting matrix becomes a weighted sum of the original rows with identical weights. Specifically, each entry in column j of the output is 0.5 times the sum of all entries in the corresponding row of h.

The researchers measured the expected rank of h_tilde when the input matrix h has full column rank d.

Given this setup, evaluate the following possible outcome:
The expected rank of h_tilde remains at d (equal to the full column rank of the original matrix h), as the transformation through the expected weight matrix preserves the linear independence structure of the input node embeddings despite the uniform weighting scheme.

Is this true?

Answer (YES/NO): NO